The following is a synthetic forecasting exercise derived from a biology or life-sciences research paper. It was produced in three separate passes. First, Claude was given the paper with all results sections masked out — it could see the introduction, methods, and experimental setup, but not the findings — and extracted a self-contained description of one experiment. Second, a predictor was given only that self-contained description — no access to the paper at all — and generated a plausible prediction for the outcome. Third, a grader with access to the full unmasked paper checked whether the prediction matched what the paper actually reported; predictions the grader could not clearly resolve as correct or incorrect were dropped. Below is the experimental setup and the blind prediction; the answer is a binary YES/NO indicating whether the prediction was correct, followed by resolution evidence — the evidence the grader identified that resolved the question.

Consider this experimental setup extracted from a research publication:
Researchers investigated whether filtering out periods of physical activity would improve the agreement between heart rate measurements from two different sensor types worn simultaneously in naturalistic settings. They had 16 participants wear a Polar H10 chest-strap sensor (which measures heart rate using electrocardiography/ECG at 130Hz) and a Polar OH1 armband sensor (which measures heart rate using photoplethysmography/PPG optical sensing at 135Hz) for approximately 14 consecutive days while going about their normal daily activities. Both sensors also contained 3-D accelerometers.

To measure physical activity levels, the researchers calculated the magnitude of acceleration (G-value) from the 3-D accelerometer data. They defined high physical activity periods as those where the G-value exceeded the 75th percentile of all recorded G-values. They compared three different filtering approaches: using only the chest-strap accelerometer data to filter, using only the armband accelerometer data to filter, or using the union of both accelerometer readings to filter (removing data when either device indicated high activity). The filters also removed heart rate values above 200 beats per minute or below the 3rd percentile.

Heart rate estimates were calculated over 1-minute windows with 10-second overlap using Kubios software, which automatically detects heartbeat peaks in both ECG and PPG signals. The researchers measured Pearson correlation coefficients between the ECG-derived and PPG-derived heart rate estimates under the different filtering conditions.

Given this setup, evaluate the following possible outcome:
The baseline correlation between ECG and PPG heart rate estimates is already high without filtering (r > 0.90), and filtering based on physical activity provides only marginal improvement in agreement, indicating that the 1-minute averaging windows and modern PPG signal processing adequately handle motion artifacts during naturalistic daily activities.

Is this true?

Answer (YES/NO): NO